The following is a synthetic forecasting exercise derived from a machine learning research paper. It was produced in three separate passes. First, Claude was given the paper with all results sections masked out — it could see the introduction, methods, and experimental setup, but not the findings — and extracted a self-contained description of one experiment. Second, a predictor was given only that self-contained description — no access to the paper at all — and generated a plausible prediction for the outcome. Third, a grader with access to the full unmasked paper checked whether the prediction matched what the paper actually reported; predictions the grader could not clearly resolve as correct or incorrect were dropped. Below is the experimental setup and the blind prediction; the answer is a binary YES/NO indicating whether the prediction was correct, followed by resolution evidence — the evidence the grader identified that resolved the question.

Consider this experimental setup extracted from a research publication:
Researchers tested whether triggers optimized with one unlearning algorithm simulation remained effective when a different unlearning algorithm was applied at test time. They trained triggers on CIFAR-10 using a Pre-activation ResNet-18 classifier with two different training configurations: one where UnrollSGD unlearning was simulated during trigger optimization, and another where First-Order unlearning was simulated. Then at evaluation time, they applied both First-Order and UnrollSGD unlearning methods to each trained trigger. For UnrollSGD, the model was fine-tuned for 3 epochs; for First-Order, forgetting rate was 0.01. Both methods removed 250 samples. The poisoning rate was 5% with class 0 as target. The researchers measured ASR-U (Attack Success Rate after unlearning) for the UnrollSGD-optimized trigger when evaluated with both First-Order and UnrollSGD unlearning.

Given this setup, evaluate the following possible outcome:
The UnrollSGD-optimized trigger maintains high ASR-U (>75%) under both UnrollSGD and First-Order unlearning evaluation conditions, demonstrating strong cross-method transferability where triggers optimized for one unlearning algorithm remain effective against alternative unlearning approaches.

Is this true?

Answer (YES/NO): NO